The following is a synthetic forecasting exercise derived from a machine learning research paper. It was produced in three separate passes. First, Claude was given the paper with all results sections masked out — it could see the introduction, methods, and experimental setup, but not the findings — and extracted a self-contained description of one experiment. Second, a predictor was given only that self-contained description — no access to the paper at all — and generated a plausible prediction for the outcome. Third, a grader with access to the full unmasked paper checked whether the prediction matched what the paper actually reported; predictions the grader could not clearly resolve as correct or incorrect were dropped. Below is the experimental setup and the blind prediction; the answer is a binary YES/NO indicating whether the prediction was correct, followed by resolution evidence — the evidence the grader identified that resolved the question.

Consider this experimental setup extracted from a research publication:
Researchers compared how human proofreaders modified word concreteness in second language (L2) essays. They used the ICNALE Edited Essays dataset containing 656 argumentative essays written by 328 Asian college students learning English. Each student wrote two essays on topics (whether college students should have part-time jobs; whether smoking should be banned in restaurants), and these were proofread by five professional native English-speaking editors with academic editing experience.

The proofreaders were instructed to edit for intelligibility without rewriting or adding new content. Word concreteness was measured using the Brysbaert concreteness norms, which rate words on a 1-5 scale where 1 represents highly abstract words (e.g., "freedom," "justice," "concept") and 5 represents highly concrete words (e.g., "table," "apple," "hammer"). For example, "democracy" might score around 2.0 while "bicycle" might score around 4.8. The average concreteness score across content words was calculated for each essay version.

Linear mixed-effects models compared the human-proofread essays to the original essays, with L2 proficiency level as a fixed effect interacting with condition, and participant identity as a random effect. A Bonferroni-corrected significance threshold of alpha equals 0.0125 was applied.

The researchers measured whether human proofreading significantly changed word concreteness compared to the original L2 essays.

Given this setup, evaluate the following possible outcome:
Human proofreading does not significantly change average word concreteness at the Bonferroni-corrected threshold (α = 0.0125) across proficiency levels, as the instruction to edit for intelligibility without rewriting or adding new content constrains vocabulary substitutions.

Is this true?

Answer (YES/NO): YES